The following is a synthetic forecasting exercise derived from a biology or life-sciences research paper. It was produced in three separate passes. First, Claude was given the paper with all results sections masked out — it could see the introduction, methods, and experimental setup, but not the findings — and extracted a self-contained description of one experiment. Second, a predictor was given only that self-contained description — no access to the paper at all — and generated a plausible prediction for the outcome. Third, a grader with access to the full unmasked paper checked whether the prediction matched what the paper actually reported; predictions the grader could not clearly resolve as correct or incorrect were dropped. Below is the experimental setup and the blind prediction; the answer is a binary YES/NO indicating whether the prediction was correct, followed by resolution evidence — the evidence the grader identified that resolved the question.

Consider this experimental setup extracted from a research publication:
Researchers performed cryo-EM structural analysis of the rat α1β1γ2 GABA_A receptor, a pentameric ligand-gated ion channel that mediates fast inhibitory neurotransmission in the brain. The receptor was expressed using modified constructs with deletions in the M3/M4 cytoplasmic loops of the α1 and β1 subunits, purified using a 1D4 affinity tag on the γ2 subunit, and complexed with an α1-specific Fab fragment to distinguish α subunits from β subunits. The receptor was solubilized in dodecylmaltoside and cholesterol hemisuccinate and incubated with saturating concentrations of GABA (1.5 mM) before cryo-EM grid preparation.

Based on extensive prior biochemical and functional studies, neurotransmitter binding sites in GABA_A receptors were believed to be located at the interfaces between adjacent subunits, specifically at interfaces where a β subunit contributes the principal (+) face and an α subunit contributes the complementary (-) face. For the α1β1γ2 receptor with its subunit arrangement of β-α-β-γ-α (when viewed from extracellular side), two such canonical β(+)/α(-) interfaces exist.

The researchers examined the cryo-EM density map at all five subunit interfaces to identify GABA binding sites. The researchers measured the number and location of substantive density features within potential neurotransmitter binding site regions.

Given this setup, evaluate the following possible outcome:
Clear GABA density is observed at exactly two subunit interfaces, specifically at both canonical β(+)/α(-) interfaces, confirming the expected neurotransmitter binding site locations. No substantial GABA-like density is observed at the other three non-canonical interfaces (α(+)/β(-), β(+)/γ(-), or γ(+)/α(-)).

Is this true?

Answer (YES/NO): NO